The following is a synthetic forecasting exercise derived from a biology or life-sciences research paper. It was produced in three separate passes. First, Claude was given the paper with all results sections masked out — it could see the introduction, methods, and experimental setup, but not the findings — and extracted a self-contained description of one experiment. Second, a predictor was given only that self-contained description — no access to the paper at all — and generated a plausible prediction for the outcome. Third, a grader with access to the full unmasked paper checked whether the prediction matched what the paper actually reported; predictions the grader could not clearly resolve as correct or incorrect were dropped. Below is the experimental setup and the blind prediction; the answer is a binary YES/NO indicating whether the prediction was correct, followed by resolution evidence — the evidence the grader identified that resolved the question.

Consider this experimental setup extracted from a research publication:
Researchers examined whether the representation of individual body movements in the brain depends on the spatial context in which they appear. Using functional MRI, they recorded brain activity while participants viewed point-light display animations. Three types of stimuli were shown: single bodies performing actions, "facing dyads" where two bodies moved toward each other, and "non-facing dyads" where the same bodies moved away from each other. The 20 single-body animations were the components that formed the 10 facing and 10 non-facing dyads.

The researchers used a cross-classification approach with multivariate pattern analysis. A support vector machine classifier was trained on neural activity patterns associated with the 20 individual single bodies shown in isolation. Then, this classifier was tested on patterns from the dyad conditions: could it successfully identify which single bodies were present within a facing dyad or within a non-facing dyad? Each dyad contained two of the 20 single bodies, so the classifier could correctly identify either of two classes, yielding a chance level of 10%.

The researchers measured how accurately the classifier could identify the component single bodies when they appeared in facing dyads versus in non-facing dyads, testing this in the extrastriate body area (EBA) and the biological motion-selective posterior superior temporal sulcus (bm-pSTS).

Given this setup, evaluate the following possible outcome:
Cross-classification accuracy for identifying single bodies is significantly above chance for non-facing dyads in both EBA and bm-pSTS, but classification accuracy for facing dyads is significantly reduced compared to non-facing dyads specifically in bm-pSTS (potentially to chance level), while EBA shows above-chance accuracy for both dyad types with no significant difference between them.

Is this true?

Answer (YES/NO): NO